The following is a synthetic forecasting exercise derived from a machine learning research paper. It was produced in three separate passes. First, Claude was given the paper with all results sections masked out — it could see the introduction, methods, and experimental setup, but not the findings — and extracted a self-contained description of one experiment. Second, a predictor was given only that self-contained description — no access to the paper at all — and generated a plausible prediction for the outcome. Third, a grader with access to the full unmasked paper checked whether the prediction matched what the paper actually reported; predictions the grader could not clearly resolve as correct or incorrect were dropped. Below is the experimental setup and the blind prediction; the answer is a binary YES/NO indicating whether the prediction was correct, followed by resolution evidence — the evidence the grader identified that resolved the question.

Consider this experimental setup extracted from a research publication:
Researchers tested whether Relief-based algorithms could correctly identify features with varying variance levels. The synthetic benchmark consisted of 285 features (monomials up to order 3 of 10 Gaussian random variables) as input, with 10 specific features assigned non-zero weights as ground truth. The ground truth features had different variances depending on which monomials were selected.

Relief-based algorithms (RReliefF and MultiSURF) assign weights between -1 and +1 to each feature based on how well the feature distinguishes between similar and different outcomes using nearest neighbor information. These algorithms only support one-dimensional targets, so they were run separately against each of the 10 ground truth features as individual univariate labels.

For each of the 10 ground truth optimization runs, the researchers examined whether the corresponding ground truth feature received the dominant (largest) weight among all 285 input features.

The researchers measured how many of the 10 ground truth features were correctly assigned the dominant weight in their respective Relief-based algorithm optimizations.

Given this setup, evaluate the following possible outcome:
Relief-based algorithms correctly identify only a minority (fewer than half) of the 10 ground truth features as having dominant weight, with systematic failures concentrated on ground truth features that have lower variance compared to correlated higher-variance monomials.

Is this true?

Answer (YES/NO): NO